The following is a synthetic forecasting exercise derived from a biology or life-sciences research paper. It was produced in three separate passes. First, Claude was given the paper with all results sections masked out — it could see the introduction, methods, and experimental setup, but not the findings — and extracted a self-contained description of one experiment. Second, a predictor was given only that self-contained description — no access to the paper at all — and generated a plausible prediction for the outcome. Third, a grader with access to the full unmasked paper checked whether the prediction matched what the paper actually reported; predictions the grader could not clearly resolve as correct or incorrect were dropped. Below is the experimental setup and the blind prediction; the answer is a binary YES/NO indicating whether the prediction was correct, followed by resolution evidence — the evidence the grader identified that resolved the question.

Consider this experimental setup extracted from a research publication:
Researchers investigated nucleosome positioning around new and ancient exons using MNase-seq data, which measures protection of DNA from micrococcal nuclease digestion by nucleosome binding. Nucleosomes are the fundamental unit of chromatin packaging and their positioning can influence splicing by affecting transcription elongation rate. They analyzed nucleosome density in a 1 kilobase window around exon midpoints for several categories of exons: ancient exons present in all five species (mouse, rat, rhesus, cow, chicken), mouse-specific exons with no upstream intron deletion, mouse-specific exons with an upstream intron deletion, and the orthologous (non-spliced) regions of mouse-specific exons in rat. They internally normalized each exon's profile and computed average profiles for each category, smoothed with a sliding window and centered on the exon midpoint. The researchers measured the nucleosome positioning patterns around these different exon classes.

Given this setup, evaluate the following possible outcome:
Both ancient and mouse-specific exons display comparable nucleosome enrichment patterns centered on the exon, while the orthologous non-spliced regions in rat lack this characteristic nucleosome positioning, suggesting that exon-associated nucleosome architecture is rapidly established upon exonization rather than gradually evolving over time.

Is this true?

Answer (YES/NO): NO